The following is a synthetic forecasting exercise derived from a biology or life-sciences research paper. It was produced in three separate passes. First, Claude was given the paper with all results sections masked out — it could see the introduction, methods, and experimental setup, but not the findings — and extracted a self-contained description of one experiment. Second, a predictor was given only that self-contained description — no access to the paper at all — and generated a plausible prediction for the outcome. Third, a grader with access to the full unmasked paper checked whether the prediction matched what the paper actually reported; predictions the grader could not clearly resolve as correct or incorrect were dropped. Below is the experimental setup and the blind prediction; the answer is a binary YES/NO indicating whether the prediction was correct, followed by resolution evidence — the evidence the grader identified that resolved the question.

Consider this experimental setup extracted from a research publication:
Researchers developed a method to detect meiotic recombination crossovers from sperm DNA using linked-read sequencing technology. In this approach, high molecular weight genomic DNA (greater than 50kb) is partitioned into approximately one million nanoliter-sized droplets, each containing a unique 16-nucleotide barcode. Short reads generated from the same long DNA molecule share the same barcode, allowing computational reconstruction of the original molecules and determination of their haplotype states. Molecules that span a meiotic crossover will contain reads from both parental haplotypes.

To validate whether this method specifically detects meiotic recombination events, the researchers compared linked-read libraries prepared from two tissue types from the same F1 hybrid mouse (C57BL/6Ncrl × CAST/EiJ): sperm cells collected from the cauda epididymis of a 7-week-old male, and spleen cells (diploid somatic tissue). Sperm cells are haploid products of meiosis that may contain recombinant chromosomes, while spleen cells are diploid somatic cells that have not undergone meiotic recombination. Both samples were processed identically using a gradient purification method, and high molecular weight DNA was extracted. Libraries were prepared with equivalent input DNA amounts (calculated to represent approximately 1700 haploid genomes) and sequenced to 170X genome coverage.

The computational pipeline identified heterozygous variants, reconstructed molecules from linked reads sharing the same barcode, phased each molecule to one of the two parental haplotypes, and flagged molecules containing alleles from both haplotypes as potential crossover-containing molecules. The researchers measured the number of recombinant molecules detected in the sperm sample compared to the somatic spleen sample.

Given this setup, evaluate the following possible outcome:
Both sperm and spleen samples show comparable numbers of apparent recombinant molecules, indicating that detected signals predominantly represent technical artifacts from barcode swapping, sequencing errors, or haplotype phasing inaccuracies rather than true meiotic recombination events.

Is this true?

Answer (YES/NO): NO